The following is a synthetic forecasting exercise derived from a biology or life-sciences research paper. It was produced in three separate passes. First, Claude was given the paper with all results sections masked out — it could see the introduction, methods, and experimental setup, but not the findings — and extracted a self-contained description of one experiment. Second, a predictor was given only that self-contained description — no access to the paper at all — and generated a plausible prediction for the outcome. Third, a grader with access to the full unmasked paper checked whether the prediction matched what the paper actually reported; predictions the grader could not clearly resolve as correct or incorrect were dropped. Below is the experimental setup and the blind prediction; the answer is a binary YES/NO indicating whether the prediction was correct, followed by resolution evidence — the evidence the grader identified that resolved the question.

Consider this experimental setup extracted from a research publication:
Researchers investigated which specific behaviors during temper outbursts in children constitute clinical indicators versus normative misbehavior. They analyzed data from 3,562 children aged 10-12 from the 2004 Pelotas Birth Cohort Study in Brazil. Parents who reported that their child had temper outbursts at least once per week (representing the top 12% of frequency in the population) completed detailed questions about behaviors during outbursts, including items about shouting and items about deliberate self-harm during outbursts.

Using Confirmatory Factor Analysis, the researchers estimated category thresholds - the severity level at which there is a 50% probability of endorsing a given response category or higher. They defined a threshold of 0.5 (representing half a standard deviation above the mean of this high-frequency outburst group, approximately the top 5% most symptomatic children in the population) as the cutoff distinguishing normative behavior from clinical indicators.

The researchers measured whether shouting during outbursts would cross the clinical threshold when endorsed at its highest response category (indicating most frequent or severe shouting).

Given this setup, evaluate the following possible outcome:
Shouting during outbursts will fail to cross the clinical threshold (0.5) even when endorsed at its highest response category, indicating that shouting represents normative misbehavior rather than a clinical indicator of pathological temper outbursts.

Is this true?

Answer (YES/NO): YES